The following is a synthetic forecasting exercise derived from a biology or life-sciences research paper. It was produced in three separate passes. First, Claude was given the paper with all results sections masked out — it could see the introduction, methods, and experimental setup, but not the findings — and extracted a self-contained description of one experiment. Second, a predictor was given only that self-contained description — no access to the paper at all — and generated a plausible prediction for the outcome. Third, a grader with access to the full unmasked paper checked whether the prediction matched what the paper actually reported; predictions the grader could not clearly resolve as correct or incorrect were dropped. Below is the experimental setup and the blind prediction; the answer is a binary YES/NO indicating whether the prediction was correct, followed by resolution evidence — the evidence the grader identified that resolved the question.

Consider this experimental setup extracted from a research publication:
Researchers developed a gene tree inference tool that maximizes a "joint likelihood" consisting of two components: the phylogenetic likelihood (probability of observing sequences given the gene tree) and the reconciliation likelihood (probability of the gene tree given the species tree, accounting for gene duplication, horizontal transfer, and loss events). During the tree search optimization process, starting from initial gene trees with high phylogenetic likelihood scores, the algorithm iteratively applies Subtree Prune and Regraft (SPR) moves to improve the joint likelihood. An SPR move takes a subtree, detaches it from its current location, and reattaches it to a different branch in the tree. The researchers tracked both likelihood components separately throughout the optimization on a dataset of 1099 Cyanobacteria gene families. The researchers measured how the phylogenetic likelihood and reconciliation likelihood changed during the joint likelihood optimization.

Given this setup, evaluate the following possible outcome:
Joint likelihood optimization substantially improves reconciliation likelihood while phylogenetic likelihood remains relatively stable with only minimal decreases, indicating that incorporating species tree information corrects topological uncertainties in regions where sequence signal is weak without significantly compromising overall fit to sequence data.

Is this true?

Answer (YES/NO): NO